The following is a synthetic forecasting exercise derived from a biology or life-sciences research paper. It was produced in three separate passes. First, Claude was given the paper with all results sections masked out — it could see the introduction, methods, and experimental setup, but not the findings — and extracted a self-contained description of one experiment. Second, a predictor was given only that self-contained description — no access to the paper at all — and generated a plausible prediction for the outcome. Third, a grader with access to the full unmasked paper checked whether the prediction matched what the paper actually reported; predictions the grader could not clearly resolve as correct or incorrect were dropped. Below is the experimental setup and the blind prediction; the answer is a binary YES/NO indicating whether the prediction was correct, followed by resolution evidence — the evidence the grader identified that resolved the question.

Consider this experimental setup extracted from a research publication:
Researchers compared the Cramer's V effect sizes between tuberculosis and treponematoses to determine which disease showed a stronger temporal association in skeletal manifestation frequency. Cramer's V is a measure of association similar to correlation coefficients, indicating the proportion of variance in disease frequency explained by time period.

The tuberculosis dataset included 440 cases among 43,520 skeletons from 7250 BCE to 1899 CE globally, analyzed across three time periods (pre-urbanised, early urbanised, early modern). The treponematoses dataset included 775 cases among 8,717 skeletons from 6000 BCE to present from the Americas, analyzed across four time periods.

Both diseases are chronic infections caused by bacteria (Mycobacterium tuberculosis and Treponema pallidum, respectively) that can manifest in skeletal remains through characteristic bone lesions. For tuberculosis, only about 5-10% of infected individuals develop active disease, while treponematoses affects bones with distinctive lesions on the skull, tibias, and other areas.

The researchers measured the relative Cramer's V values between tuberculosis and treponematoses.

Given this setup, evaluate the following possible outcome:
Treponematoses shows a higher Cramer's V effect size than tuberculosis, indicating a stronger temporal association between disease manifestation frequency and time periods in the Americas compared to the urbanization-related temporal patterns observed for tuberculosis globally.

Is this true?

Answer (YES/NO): YES